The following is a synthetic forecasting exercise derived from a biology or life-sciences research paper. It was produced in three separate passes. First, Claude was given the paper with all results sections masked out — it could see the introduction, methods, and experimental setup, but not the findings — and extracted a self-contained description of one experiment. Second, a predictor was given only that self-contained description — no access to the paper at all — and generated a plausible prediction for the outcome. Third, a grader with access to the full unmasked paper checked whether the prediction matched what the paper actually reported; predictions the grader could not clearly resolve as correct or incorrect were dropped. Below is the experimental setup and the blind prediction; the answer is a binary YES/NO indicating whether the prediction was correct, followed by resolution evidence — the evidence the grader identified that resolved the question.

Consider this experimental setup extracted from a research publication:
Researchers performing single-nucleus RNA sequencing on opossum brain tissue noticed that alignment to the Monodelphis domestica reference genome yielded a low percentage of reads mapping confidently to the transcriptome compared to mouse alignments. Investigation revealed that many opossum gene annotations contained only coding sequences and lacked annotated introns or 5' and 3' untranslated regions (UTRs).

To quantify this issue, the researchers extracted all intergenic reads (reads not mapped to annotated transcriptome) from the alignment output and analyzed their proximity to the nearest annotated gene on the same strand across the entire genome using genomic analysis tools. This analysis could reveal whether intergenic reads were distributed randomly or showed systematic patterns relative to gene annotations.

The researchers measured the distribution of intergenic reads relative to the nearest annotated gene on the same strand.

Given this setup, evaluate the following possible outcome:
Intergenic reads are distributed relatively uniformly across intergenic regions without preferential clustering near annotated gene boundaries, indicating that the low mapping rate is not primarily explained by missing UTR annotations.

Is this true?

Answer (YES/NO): NO